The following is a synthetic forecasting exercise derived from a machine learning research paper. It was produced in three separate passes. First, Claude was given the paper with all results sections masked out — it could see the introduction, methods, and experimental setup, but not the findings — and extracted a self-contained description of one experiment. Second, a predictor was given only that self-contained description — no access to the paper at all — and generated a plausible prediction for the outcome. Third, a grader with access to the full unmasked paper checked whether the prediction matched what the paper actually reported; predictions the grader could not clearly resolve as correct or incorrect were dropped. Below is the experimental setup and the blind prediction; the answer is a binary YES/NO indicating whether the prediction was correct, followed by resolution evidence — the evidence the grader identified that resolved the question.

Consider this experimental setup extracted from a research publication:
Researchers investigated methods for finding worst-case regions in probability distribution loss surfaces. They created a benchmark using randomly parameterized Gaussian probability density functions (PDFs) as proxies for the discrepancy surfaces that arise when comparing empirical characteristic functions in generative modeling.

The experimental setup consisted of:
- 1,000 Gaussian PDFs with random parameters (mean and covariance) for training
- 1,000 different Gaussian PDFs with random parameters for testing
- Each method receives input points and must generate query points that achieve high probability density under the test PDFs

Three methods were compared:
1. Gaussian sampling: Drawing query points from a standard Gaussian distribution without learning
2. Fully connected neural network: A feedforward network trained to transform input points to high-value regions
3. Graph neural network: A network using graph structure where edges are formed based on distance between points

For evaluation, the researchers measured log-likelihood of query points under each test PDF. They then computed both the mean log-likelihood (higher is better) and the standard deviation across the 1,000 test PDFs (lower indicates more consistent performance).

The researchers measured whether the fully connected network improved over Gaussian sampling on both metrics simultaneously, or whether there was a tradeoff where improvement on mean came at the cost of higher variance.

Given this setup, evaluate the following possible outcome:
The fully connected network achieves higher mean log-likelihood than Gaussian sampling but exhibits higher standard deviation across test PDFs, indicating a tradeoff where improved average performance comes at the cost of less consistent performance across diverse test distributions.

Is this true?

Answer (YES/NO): NO